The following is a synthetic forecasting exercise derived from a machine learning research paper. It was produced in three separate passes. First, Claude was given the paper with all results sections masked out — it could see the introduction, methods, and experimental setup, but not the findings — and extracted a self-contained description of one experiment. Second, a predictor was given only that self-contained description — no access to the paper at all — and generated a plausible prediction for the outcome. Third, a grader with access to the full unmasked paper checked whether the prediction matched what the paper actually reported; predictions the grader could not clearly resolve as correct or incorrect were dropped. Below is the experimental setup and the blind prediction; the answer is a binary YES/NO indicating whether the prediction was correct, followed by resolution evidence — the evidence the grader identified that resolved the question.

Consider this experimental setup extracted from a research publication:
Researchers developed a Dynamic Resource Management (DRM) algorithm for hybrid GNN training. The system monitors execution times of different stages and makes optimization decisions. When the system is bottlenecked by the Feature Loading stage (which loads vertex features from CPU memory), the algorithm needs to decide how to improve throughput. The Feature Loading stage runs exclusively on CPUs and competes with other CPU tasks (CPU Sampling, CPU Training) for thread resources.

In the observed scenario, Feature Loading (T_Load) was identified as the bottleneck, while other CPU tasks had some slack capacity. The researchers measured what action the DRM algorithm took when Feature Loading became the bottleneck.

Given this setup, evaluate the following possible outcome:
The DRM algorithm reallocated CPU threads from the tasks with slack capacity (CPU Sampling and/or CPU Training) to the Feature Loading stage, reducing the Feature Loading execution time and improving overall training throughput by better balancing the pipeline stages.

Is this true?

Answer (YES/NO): YES